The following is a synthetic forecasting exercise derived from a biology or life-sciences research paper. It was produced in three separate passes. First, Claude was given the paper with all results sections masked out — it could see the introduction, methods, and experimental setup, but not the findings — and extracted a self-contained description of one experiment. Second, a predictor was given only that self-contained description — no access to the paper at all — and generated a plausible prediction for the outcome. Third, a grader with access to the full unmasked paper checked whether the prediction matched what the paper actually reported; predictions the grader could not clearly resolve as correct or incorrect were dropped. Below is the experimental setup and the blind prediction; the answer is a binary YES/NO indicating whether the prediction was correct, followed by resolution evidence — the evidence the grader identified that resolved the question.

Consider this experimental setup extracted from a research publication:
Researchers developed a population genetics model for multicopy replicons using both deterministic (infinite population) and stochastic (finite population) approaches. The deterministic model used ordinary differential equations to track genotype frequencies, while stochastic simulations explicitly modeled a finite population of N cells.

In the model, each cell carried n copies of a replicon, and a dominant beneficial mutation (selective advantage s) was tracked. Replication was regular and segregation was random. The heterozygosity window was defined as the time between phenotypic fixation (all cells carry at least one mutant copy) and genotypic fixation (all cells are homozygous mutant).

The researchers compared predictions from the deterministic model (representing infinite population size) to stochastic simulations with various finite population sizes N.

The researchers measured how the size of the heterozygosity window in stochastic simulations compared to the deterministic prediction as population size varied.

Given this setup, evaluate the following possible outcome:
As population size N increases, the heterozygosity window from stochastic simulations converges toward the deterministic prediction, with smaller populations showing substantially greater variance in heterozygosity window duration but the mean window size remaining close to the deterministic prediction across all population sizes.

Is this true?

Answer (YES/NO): NO